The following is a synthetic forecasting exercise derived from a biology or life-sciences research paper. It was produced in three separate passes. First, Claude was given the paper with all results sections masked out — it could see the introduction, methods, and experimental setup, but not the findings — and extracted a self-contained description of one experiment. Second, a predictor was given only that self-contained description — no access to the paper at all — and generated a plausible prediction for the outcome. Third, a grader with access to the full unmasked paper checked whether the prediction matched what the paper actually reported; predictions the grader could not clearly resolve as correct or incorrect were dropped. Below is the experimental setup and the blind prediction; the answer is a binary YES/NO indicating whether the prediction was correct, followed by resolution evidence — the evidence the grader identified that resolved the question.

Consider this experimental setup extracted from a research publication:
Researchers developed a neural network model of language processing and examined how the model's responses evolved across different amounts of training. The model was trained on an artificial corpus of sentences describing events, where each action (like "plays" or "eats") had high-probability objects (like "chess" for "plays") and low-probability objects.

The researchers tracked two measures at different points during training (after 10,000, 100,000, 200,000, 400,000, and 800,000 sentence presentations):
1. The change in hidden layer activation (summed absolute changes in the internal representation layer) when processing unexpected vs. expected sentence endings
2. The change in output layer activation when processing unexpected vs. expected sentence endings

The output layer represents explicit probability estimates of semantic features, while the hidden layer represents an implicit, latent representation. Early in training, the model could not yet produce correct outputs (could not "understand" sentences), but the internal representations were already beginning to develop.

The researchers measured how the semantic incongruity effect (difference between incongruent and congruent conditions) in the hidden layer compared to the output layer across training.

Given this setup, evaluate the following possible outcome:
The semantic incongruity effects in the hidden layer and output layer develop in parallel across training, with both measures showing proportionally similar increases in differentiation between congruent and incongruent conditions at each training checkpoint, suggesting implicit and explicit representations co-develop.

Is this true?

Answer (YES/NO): NO